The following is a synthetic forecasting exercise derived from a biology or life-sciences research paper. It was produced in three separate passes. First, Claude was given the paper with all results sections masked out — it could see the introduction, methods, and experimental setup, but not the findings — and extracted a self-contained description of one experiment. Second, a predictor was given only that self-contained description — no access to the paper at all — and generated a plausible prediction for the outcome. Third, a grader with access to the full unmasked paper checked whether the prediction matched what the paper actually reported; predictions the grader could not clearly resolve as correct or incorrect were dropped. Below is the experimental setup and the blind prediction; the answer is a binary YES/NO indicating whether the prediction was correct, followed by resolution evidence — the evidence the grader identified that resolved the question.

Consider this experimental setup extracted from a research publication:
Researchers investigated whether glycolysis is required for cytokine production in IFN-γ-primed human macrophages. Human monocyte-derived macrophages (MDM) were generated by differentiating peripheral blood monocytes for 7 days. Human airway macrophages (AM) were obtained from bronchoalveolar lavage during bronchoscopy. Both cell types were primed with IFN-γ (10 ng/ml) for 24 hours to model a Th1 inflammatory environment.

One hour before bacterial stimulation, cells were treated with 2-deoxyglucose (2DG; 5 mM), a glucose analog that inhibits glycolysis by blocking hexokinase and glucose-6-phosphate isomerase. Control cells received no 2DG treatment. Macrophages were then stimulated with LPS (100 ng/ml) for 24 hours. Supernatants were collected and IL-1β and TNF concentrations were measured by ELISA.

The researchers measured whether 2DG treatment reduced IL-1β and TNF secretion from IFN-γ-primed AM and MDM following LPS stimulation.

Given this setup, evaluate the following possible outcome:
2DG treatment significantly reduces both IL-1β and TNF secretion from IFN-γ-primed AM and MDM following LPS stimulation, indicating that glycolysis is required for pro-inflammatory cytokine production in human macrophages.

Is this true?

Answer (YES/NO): NO